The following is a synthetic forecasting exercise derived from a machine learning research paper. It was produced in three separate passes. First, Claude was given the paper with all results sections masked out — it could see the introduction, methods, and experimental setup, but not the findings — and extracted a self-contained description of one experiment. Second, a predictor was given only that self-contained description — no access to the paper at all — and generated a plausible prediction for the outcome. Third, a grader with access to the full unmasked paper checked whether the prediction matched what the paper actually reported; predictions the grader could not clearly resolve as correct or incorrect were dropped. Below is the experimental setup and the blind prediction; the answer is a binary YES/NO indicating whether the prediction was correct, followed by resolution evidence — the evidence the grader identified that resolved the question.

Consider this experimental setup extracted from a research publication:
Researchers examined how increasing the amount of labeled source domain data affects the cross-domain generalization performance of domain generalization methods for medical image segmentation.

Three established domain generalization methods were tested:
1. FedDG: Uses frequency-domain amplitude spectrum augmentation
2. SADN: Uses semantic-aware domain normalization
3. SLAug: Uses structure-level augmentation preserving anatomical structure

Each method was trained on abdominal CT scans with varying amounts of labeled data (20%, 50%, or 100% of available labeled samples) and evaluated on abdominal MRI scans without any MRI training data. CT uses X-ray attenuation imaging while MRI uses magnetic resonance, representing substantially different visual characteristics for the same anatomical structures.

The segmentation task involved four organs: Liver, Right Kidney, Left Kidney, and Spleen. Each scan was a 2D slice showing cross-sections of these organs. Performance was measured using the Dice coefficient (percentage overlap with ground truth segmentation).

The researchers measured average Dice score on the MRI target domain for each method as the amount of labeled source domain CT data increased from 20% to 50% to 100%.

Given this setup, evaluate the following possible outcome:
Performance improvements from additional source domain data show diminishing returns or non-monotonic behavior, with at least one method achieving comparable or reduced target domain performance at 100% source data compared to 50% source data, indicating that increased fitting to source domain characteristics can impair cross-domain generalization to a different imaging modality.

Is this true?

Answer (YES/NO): NO